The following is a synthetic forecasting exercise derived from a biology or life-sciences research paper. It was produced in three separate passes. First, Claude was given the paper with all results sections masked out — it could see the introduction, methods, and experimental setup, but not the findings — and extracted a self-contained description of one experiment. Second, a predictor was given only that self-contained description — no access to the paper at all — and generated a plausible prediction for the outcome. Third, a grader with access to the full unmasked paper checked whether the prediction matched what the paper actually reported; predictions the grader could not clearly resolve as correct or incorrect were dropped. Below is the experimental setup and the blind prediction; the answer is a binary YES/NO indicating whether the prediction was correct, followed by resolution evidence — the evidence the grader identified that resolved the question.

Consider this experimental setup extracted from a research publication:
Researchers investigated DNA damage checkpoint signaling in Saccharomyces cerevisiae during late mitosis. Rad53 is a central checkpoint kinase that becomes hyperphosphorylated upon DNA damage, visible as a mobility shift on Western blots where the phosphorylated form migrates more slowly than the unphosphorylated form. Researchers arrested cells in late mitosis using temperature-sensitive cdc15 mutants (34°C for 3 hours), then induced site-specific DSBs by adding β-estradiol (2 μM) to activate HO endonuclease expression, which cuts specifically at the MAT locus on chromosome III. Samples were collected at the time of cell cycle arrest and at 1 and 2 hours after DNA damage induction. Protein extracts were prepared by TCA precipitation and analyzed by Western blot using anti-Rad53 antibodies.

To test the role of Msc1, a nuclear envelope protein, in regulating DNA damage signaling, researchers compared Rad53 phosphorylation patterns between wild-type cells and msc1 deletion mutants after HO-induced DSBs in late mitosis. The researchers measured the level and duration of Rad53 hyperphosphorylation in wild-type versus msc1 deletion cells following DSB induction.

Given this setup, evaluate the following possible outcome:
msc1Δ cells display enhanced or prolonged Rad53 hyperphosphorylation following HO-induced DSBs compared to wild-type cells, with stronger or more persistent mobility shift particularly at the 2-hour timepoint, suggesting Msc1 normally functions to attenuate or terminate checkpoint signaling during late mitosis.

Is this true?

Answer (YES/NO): YES